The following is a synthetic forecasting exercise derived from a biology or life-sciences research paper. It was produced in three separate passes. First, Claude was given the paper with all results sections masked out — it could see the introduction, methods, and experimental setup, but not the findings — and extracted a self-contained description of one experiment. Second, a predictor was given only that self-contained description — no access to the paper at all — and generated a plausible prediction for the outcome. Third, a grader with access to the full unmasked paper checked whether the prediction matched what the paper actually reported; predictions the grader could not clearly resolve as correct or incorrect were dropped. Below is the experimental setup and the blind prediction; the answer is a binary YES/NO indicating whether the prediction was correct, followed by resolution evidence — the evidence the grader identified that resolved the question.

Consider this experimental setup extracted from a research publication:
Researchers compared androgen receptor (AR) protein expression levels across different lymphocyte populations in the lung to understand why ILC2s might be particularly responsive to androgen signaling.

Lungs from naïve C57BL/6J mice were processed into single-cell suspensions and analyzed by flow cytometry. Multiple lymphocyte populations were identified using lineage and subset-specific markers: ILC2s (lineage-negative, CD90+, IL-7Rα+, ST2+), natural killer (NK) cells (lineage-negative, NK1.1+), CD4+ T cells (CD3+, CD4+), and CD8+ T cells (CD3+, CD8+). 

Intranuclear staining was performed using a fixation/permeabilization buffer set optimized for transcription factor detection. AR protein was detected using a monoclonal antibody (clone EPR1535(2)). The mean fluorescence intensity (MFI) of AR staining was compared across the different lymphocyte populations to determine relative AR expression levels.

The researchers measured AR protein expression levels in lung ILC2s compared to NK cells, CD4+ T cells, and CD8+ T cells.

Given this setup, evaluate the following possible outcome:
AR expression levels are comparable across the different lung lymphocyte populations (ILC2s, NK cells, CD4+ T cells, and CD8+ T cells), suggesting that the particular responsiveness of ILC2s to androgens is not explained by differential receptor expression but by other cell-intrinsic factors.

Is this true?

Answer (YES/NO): NO